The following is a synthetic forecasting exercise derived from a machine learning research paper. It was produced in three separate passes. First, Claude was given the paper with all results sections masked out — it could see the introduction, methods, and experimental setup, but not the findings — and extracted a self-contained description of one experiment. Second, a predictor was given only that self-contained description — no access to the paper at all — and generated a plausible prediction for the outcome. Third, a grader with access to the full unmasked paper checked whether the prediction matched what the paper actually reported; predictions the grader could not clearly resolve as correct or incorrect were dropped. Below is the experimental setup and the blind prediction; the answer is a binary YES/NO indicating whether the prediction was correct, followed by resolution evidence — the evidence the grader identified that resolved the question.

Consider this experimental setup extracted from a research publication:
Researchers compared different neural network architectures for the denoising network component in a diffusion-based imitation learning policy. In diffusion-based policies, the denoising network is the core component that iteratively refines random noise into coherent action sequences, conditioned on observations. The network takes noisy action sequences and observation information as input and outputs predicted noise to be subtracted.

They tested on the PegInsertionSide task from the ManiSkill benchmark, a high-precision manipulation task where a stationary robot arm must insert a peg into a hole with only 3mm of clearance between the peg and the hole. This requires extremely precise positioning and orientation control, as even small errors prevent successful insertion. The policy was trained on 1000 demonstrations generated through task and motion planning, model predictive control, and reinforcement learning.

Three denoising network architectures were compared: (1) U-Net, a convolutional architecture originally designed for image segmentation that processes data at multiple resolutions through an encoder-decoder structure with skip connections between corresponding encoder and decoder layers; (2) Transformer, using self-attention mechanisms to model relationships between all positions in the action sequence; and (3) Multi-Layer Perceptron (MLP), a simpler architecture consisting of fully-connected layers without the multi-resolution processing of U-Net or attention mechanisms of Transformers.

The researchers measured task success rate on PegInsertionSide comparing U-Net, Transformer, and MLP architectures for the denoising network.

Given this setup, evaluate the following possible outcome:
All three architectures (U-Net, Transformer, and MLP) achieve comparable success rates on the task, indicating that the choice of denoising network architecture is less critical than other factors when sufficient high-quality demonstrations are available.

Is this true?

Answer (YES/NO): NO